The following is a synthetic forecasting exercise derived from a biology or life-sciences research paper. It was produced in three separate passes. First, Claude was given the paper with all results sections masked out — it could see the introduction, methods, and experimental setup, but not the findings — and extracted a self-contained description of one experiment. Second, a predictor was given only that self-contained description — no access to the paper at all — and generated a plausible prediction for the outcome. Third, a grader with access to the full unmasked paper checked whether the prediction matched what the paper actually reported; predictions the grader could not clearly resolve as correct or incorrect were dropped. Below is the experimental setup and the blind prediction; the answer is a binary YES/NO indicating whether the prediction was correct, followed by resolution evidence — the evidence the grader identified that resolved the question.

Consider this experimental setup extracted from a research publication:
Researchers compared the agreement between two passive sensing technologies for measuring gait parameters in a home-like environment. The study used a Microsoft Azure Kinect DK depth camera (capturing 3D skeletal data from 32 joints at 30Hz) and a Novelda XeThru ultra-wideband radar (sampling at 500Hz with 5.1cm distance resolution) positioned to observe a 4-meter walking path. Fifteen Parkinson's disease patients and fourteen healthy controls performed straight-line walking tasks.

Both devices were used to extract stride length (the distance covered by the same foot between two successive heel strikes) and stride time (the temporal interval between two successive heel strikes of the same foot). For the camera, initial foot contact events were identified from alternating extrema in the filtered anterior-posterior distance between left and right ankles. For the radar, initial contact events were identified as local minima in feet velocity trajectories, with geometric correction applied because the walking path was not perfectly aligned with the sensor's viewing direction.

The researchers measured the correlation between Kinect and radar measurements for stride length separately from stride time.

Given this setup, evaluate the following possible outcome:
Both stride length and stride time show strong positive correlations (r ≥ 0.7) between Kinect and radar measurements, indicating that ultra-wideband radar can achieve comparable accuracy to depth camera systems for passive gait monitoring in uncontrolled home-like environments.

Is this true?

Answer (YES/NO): YES